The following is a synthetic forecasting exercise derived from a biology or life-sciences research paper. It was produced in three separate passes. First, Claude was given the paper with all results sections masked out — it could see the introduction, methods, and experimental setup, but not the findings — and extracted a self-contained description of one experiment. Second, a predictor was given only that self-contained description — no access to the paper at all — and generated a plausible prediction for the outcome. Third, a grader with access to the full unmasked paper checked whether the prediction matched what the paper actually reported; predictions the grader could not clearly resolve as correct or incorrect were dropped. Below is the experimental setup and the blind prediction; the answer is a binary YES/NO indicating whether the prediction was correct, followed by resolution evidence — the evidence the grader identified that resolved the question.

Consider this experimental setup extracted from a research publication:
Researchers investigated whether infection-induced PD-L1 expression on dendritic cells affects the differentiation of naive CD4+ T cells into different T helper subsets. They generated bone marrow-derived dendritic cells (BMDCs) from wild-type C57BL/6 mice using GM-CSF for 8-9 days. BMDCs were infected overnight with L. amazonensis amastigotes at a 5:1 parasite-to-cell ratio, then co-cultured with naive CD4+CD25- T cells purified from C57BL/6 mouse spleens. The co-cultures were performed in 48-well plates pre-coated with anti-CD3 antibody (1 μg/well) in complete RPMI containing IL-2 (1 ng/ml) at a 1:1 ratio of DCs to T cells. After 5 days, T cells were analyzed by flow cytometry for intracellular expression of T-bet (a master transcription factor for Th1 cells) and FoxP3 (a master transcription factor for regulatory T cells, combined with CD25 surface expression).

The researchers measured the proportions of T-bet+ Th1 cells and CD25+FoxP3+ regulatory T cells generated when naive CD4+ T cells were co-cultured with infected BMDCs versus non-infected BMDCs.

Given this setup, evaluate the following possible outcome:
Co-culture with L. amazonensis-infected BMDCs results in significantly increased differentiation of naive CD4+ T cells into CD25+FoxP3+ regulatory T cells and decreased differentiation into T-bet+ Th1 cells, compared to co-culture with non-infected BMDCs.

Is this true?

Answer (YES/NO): NO